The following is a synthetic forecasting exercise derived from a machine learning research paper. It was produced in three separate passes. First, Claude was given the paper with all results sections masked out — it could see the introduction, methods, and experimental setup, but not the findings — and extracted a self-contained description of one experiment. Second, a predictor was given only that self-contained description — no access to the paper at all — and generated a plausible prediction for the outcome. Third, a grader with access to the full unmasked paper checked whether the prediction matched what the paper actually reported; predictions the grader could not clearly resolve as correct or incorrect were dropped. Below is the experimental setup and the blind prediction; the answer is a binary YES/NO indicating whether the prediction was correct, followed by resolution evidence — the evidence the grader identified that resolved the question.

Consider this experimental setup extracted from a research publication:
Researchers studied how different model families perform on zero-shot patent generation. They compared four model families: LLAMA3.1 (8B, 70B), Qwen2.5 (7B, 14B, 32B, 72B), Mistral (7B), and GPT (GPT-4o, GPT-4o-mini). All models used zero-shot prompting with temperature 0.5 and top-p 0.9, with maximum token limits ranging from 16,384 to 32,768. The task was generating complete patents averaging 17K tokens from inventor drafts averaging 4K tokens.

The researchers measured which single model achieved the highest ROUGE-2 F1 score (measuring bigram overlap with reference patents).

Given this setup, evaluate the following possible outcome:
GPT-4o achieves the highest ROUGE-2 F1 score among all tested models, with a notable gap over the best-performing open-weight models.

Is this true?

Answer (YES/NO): NO